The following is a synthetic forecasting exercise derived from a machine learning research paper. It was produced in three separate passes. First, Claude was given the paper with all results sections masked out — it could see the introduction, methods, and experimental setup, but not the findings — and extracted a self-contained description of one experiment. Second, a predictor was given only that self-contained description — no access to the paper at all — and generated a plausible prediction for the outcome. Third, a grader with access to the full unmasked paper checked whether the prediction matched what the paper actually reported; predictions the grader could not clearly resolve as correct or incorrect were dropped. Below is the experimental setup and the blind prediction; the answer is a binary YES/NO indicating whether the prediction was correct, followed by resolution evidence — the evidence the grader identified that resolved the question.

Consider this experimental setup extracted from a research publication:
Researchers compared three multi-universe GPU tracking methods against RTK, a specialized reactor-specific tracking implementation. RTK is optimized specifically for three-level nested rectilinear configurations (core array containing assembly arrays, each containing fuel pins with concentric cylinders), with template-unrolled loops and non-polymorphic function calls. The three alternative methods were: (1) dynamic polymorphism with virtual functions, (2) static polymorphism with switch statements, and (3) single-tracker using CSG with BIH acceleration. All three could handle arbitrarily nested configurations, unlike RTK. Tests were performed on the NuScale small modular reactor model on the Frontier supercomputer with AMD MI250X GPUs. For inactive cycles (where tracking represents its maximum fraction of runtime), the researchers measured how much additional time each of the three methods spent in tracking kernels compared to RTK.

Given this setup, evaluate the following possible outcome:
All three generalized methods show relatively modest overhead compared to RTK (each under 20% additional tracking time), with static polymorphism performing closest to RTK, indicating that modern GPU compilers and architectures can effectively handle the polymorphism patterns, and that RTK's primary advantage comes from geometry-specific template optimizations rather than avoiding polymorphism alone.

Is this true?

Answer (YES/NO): NO